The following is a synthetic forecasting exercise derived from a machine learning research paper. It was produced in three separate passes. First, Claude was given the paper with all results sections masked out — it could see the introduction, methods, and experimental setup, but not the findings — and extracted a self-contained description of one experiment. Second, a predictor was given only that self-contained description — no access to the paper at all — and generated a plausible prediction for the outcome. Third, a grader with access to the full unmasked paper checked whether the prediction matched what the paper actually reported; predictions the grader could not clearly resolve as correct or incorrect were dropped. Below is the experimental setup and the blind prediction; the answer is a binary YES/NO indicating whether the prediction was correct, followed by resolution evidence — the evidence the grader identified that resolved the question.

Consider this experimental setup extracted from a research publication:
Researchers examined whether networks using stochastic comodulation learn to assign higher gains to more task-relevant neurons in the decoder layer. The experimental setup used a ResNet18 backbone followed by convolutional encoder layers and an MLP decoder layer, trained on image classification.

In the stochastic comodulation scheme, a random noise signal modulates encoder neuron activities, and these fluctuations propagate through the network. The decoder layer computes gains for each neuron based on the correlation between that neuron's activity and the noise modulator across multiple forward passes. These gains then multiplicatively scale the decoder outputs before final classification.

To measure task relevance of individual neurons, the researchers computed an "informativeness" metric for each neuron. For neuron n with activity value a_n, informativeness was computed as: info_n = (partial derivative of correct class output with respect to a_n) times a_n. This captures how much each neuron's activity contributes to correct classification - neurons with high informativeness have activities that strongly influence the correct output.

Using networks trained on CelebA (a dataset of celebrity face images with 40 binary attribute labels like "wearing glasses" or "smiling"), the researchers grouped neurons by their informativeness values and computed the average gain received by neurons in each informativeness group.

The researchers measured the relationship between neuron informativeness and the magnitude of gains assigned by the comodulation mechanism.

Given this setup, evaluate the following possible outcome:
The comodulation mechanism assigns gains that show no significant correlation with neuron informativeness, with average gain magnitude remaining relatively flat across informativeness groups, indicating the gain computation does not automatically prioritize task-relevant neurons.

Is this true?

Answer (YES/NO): NO